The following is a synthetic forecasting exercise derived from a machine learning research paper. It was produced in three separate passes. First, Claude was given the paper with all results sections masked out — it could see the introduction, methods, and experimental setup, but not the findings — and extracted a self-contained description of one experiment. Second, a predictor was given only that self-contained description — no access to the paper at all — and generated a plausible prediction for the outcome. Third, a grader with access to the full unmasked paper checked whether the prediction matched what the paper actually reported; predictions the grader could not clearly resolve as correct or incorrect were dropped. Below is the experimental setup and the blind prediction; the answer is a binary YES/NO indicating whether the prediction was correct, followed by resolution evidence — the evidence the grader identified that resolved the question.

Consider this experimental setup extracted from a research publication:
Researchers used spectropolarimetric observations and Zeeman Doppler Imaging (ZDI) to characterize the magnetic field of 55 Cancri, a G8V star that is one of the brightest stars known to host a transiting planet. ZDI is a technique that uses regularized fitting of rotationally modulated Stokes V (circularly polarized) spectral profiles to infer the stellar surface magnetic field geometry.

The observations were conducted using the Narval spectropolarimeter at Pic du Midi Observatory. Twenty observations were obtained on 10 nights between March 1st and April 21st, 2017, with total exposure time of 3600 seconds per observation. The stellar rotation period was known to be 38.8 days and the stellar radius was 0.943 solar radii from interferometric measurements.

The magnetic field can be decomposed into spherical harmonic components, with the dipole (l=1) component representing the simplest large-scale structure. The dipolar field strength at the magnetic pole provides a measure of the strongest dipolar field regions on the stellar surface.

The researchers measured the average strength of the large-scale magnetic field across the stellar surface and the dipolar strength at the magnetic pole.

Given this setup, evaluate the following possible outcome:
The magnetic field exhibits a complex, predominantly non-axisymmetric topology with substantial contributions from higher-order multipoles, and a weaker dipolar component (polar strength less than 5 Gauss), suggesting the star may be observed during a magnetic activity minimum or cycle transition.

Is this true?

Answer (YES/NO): NO